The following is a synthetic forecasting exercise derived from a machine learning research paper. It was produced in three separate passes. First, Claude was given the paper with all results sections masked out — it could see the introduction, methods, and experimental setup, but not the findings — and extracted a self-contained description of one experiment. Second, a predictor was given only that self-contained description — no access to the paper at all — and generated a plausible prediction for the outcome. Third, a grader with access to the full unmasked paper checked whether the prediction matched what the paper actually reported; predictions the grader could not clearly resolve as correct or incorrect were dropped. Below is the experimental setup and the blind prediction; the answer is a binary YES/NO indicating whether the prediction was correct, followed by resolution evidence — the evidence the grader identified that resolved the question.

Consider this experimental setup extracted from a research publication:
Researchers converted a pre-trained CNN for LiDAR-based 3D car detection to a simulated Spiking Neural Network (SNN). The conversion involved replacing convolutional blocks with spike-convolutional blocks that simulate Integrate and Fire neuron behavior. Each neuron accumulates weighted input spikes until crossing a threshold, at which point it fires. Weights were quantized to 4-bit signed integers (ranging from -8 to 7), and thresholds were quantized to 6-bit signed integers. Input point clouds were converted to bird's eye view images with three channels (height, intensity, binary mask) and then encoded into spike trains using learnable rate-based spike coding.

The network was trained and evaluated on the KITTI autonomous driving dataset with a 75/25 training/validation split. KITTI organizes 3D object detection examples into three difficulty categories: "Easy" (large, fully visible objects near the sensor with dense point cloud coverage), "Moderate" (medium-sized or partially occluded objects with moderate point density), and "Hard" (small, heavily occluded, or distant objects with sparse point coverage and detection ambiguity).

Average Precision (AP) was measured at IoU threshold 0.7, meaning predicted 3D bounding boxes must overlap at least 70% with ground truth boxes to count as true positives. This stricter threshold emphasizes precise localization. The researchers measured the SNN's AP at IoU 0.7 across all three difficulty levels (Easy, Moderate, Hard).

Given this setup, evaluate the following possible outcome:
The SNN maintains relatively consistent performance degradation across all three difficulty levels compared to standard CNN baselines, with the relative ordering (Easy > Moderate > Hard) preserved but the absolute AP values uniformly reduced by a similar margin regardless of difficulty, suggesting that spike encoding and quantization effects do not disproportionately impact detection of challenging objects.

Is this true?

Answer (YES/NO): NO